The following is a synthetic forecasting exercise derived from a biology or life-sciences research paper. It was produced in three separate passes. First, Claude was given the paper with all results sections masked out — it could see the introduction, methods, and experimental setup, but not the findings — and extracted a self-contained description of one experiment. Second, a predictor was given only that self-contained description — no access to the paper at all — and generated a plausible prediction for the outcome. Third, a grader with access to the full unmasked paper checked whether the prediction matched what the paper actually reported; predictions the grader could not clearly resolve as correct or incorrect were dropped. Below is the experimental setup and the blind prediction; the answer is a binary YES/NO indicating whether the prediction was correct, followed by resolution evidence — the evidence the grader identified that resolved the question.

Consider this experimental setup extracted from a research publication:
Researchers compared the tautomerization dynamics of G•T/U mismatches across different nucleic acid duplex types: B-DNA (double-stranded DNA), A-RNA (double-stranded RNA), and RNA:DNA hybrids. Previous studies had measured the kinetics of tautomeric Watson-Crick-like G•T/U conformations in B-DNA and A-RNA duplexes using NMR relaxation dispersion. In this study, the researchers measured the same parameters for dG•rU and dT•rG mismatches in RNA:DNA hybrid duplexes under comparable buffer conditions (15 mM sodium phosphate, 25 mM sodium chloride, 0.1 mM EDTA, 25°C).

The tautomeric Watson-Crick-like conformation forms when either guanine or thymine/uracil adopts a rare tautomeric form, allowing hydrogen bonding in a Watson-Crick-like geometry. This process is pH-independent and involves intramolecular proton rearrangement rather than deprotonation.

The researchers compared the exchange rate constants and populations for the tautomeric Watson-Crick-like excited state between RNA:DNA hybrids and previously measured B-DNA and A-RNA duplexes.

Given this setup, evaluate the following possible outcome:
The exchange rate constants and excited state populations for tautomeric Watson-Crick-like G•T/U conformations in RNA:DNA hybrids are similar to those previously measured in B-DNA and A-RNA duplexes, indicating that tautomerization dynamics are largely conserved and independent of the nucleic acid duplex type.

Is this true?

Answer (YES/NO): YES